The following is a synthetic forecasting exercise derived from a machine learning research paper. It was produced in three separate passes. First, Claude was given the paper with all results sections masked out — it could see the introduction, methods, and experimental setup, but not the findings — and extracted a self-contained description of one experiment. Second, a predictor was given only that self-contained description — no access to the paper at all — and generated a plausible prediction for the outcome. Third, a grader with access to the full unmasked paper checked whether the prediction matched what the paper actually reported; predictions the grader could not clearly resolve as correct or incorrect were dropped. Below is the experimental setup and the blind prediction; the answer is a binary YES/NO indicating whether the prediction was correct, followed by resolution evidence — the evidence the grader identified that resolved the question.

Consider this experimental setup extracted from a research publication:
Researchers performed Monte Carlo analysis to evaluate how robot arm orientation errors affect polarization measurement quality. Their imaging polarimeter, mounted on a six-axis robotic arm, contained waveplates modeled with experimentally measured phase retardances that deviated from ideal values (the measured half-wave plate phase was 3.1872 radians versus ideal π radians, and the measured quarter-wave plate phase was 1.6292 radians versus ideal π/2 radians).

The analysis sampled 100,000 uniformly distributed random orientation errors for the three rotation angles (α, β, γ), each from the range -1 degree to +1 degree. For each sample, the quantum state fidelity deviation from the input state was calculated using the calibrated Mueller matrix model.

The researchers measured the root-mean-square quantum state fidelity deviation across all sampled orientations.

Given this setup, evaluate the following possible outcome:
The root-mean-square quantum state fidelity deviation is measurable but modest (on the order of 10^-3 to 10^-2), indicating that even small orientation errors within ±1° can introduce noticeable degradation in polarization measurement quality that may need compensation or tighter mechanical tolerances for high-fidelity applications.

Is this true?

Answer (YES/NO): NO